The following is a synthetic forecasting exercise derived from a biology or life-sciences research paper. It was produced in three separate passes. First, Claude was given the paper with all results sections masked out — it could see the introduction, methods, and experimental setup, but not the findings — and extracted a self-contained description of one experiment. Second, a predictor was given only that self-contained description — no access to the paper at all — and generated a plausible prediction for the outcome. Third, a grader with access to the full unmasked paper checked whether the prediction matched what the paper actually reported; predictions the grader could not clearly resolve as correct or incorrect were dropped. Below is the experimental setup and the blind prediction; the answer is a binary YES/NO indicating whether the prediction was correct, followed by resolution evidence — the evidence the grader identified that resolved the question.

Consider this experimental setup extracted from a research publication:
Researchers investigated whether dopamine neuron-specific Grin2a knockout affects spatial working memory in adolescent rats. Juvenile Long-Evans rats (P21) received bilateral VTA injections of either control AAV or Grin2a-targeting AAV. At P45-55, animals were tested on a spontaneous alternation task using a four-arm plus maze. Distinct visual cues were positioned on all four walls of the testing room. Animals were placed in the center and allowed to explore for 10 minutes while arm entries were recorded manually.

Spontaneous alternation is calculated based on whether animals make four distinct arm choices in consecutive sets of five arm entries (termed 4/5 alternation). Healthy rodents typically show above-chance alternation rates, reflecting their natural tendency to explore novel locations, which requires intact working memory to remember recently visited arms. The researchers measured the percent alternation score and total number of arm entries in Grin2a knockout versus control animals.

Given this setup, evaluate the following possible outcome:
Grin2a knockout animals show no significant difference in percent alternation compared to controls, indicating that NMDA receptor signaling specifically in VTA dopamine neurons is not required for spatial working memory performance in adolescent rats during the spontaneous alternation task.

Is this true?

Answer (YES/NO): YES